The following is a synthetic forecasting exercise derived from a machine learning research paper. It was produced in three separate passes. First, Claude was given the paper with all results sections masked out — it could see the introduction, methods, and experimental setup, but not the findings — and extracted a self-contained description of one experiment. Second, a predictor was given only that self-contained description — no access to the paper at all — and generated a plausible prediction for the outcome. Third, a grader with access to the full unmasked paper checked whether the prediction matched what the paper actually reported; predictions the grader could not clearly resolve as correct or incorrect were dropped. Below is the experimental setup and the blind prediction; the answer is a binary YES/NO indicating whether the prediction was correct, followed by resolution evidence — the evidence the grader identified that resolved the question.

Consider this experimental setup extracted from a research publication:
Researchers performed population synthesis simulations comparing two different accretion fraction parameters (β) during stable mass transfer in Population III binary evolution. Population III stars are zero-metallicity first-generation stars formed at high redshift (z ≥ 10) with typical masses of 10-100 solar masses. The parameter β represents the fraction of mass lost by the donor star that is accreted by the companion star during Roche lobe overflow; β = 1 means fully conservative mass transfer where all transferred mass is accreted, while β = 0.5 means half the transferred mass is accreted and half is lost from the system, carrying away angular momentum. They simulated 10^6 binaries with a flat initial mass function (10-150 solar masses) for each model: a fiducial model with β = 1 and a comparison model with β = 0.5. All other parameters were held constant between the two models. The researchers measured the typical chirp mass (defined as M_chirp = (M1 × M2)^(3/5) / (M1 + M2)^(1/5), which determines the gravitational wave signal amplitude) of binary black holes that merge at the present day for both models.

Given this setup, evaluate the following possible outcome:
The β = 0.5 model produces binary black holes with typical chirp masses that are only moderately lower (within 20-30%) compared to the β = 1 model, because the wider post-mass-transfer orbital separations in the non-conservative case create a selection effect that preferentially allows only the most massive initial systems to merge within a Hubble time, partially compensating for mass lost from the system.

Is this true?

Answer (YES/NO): NO